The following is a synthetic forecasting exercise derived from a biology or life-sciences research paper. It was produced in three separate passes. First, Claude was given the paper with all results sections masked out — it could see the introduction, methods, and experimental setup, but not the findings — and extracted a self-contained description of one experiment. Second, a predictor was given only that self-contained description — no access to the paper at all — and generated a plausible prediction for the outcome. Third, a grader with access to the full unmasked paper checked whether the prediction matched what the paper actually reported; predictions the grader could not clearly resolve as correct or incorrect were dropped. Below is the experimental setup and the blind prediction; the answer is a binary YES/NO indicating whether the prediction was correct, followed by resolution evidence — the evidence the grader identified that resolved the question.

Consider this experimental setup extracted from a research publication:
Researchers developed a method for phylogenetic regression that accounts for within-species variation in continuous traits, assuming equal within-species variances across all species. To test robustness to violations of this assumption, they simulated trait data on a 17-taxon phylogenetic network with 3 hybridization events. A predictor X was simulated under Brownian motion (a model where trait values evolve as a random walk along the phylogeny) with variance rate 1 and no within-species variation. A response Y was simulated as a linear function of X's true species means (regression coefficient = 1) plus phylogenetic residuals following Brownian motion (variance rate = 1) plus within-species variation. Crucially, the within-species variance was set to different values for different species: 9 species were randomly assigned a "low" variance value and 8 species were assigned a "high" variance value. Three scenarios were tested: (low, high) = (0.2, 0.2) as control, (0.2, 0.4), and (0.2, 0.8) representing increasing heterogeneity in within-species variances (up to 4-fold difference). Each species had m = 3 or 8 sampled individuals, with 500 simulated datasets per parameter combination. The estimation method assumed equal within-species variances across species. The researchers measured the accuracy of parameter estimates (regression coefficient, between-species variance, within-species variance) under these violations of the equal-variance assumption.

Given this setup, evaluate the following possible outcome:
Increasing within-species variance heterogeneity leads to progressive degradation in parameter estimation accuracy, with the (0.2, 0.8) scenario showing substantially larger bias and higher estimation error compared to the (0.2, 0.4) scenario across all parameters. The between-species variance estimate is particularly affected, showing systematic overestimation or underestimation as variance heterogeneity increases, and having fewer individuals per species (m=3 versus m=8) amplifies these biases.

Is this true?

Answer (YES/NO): NO